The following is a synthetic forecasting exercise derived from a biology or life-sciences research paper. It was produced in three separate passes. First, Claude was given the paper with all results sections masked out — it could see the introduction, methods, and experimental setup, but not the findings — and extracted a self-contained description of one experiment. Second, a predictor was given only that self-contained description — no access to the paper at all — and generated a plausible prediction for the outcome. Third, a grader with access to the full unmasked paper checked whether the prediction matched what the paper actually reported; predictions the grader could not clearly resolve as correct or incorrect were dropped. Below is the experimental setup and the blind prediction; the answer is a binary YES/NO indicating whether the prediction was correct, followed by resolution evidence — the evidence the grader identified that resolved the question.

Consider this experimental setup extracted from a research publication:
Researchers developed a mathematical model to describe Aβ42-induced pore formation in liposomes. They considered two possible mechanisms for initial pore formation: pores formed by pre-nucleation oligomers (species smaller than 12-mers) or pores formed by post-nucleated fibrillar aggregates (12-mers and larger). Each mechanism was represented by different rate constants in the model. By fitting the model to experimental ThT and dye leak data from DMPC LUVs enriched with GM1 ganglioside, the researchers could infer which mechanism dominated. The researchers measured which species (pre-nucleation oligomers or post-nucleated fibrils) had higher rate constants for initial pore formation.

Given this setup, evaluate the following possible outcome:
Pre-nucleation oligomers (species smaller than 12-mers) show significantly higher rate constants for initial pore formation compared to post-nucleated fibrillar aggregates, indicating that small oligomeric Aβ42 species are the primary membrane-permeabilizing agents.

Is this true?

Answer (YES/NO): YES